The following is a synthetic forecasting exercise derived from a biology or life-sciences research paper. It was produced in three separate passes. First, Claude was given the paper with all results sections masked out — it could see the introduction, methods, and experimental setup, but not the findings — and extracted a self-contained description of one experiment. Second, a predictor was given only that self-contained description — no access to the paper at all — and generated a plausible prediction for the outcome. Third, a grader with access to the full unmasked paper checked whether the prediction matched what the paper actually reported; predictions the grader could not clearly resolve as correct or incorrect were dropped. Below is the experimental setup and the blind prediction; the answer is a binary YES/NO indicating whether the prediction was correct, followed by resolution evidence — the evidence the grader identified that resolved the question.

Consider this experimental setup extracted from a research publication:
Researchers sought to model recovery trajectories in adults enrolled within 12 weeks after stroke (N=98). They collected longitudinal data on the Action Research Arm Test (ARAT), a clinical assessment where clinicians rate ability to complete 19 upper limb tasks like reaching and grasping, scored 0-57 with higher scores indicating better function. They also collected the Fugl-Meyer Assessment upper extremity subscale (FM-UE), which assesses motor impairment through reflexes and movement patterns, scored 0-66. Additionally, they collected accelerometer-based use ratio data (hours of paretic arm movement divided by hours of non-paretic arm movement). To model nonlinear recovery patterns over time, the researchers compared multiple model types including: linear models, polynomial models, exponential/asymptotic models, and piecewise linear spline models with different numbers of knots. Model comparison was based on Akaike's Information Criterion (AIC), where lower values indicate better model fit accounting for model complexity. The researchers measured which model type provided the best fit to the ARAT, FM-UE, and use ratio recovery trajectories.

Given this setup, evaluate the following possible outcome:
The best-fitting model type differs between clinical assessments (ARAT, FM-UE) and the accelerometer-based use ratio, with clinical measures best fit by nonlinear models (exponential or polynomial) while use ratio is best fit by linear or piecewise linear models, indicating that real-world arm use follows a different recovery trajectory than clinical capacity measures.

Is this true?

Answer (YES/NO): NO